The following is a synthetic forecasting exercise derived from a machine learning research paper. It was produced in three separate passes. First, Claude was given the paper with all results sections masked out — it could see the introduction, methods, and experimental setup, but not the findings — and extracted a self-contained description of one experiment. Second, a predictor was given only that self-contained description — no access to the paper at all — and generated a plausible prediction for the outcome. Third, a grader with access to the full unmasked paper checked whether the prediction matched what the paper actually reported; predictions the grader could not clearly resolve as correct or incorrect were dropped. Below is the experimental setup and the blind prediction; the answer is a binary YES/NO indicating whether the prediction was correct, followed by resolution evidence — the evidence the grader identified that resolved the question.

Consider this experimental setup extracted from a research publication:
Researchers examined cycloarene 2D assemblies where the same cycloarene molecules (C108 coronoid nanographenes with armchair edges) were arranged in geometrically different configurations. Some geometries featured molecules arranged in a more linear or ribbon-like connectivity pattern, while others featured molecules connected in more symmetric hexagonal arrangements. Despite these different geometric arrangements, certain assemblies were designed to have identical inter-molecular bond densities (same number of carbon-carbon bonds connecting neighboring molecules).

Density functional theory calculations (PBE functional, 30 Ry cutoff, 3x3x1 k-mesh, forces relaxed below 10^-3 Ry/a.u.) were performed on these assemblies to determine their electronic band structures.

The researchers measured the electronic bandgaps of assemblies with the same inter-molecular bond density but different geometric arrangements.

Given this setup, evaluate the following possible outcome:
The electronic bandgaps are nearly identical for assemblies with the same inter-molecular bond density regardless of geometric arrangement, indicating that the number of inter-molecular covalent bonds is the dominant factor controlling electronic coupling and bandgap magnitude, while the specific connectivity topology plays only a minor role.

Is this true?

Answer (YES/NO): YES